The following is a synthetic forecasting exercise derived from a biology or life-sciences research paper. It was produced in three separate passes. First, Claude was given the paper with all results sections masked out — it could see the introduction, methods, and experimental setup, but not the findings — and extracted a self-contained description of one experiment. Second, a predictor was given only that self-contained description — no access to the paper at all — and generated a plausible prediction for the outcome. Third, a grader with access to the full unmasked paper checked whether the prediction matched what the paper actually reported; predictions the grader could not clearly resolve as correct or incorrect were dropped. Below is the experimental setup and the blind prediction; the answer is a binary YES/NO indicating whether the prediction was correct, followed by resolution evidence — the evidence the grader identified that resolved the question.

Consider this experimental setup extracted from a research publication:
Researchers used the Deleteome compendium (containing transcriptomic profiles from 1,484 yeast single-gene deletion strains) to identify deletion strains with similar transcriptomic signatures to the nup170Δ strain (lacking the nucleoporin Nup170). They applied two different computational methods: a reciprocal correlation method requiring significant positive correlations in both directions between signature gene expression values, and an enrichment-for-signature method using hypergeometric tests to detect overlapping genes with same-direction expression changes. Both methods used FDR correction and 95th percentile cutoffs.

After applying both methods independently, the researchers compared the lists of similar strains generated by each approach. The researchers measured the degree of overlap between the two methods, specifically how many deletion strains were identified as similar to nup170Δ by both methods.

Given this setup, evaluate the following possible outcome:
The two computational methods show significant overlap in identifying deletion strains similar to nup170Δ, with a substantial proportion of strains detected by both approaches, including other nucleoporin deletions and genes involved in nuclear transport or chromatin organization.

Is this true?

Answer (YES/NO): NO